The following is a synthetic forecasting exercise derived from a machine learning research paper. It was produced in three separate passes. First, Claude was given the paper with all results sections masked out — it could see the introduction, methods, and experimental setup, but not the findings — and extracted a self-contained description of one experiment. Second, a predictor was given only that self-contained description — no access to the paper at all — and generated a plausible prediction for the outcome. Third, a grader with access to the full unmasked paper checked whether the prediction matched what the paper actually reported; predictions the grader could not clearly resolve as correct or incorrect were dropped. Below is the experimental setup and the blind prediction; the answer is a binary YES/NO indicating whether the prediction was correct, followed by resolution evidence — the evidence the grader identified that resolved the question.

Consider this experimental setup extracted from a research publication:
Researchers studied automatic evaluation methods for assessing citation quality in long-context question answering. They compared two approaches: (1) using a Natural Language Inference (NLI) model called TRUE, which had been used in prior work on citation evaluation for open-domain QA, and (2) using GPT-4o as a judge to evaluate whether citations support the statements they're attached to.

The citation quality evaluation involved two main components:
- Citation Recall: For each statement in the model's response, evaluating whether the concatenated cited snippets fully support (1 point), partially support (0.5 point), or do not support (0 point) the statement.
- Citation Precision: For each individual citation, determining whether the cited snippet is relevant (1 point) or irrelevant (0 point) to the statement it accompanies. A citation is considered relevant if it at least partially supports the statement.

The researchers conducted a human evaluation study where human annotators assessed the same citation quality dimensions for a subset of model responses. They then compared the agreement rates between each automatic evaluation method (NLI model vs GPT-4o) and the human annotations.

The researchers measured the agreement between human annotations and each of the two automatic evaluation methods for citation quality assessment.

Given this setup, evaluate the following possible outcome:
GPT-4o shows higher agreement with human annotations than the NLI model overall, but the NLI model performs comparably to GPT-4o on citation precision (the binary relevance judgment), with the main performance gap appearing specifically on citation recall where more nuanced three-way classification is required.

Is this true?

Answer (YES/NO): NO